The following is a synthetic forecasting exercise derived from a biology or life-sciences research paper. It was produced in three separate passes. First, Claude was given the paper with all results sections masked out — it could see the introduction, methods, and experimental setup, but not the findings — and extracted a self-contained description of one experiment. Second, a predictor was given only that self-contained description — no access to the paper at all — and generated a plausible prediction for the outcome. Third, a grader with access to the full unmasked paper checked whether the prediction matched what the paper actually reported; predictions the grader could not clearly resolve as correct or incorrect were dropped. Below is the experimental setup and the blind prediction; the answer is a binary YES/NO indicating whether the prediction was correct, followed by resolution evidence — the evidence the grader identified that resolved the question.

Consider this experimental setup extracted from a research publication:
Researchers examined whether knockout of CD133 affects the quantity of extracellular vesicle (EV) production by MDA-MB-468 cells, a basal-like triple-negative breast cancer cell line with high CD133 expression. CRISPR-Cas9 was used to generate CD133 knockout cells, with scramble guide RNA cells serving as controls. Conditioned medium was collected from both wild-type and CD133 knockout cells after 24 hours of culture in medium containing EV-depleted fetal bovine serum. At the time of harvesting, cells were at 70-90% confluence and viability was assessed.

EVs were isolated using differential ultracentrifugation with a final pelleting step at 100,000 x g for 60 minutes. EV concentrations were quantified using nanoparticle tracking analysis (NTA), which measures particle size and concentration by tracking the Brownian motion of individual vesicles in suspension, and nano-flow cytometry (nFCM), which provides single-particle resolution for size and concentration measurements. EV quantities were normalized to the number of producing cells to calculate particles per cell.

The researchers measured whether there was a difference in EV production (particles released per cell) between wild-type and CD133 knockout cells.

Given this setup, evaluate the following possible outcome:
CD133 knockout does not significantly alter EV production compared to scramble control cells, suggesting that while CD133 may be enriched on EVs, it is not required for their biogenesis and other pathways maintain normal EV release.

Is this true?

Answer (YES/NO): NO